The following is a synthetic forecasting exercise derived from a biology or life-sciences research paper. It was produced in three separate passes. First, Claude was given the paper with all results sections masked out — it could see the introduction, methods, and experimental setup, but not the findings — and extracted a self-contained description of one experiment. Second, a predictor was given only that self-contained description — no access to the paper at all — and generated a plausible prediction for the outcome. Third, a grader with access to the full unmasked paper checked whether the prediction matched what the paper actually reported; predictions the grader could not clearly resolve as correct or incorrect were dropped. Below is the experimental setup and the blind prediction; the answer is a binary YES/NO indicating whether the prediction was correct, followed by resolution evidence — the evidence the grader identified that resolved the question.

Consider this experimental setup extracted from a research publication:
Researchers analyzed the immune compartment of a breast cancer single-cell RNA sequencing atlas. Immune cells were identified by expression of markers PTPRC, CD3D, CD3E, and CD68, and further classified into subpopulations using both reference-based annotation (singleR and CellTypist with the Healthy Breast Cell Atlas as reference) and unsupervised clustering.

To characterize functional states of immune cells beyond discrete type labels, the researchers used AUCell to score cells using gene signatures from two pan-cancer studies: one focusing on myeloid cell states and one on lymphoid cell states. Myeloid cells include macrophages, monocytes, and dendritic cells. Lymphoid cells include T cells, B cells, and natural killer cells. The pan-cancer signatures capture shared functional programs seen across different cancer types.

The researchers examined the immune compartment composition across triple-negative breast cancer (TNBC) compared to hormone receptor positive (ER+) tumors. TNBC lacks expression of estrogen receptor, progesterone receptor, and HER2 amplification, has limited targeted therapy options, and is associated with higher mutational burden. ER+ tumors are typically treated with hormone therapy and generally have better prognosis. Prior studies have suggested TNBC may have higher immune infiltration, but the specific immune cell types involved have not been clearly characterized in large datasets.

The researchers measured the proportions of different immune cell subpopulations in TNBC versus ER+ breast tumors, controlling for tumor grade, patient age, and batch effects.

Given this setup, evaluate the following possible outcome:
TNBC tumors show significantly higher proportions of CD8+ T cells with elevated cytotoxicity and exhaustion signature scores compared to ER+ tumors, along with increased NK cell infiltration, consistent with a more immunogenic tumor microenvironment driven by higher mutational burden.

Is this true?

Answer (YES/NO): NO